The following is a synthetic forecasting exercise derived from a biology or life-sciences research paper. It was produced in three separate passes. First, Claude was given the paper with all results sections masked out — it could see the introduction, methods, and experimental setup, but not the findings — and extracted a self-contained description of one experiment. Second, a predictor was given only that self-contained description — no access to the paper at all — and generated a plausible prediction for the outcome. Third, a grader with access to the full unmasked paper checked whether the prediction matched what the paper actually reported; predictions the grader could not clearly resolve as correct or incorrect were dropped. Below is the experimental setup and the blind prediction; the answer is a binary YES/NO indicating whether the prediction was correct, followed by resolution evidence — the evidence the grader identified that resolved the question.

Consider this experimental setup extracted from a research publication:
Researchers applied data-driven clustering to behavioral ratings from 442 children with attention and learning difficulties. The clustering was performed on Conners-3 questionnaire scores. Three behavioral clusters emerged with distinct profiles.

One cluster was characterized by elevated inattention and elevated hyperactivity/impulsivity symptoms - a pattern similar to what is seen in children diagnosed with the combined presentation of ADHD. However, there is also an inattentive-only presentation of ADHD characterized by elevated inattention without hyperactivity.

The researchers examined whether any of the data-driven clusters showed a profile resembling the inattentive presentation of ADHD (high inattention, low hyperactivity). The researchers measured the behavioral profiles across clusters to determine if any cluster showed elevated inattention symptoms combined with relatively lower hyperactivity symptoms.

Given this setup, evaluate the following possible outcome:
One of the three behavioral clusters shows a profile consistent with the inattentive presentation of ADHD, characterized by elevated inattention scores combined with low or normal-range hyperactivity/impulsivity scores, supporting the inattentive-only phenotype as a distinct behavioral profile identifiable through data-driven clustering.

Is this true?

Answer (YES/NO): NO